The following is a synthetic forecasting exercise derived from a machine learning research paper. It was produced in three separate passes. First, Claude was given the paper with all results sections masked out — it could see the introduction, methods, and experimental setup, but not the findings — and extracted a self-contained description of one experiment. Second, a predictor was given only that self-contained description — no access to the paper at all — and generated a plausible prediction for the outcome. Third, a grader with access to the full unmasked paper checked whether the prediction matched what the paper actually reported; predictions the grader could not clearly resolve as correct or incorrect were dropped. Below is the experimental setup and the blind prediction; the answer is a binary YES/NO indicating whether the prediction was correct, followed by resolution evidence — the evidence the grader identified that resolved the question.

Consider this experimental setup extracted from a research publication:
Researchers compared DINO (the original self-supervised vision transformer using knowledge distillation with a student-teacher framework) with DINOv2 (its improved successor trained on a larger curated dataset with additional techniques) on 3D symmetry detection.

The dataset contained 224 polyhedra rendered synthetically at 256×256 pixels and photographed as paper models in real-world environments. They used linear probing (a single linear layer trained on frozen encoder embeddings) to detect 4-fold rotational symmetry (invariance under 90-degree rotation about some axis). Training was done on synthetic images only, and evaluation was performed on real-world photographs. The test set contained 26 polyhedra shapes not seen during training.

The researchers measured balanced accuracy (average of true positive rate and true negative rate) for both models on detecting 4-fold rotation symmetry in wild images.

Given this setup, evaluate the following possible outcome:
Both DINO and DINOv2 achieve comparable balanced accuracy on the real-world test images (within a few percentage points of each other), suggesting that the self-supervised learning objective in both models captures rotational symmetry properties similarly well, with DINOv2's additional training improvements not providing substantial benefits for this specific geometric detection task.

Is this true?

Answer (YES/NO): NO